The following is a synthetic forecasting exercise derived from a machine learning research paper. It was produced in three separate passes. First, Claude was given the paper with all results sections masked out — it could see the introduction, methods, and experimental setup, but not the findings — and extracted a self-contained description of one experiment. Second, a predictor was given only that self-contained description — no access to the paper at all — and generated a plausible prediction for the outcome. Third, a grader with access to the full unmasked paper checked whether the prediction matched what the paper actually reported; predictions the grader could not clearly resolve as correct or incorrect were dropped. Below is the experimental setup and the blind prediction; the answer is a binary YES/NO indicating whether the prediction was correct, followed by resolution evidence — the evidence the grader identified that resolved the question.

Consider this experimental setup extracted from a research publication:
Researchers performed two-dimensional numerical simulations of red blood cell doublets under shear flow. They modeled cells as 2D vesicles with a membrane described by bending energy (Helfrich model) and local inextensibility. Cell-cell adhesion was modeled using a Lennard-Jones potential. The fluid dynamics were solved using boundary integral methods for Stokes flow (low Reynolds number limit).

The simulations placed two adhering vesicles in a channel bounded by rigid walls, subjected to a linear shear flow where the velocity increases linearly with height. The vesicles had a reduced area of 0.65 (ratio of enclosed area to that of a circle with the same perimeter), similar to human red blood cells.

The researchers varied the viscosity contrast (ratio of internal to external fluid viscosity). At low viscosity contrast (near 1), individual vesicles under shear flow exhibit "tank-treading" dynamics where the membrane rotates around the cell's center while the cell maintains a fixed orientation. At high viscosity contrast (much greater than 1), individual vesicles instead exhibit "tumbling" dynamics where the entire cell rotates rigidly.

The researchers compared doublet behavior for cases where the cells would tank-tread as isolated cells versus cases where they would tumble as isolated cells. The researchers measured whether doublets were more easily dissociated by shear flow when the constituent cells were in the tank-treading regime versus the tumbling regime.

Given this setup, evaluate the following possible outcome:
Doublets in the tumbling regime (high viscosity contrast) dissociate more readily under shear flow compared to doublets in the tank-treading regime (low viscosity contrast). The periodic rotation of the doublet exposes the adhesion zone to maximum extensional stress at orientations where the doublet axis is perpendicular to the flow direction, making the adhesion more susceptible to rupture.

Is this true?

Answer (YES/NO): NO